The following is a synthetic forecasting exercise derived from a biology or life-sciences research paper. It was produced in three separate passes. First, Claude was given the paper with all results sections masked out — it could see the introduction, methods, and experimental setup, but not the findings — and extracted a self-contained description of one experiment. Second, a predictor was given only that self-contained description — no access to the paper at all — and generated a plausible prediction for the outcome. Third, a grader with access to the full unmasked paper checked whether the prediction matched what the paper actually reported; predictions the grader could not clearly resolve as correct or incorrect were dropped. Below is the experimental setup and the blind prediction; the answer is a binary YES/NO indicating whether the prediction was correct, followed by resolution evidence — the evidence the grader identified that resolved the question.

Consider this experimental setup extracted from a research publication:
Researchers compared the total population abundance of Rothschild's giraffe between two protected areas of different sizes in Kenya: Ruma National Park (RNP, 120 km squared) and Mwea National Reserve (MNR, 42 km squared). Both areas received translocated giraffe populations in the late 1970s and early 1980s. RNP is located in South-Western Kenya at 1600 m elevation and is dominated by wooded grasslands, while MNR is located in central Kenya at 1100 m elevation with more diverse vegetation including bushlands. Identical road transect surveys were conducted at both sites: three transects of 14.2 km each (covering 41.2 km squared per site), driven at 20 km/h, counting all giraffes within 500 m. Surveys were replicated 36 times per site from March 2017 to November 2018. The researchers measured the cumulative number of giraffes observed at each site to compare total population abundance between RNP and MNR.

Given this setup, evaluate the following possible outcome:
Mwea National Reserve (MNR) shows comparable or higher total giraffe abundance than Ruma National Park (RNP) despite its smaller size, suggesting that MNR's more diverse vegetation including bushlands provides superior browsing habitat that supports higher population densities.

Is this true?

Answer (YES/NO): NO